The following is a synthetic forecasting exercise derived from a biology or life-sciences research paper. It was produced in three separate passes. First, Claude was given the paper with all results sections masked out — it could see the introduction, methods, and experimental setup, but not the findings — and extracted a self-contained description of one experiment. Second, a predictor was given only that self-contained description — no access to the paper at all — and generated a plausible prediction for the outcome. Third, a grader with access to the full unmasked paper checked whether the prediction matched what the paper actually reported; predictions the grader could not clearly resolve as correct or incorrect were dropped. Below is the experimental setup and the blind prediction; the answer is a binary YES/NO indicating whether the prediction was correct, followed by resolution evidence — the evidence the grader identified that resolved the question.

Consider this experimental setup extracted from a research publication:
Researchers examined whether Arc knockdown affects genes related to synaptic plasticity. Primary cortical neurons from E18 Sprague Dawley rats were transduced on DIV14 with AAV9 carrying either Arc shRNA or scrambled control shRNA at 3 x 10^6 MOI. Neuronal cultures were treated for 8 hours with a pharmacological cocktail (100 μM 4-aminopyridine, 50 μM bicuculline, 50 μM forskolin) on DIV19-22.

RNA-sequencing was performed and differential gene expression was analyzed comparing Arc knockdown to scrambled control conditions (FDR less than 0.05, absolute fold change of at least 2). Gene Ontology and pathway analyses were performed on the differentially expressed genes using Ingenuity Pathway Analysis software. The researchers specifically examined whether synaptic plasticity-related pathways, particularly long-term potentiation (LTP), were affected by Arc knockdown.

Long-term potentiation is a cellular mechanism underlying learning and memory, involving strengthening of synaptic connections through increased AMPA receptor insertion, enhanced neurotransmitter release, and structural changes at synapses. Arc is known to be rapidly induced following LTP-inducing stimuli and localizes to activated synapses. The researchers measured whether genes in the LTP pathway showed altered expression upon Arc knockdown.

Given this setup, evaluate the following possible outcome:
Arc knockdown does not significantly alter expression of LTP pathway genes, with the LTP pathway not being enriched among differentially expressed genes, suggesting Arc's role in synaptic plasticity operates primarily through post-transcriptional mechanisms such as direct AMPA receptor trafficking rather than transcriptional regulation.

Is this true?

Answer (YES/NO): NO